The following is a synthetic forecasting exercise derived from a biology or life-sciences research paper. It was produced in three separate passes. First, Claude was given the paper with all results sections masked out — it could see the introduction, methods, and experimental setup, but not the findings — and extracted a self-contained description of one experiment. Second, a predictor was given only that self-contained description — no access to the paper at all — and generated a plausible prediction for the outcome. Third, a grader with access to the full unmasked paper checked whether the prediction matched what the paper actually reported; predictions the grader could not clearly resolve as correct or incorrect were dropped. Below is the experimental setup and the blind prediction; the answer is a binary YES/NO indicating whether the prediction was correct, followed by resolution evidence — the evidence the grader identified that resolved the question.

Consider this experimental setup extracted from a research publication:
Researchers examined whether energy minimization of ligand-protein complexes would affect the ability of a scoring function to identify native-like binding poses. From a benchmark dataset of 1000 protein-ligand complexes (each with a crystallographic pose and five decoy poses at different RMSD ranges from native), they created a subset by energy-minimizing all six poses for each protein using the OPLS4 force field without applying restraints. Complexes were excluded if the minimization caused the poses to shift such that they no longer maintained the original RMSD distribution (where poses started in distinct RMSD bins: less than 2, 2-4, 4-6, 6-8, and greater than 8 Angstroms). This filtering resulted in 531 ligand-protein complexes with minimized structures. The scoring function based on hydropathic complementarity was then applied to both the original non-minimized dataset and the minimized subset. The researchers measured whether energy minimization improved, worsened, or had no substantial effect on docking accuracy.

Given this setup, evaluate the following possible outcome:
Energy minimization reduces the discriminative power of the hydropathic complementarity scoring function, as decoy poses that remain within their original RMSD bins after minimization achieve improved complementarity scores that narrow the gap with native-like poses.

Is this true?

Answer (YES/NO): YES